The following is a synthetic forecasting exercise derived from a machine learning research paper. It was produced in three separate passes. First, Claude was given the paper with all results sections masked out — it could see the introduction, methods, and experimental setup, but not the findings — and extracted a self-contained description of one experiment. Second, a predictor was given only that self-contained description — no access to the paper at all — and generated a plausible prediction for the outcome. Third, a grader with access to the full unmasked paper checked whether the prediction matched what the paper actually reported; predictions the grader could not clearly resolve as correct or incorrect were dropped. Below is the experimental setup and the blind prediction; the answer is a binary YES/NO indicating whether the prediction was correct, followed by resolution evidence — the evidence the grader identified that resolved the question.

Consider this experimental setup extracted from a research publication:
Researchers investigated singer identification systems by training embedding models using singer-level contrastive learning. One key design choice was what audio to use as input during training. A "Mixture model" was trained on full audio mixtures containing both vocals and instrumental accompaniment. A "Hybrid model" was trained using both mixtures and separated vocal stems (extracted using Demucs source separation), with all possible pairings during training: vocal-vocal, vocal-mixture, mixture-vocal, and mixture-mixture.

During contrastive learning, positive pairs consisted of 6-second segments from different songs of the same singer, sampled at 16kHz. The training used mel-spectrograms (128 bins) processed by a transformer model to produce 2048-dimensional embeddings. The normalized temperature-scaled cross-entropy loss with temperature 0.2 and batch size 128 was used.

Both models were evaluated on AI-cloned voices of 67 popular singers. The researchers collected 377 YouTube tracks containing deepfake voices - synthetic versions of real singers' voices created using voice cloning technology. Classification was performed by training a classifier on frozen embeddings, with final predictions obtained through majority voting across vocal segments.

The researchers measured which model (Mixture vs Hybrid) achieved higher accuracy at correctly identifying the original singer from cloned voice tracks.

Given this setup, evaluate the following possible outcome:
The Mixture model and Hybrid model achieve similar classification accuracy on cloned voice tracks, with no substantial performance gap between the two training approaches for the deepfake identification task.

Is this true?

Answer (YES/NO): NO